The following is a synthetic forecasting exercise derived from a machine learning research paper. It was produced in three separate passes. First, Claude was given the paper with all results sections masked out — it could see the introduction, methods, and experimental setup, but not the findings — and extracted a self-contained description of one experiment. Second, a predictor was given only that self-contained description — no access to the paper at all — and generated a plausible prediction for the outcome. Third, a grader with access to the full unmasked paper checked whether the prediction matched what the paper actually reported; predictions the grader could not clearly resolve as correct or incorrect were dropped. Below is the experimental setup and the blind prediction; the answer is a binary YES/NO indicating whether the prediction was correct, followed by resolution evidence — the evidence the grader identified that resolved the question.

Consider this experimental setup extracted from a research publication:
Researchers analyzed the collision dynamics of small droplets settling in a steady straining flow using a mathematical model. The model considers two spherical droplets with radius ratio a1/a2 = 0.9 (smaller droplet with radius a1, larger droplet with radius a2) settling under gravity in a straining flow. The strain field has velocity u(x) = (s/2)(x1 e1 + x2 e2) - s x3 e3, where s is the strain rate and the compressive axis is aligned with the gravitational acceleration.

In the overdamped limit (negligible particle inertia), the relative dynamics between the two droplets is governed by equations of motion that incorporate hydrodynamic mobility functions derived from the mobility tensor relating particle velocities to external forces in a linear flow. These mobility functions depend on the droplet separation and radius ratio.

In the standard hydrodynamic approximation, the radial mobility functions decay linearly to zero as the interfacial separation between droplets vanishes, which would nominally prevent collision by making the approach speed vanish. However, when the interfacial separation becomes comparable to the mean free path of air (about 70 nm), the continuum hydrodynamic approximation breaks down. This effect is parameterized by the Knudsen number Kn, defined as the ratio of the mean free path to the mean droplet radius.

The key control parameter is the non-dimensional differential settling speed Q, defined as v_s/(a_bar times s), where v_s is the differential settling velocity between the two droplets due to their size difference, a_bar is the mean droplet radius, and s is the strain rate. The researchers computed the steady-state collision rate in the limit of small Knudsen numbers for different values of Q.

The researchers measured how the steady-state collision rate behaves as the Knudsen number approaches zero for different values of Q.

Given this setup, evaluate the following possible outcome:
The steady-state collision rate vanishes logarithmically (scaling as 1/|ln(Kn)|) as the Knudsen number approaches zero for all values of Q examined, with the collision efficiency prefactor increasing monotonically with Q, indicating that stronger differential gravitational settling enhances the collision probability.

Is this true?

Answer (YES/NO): NO